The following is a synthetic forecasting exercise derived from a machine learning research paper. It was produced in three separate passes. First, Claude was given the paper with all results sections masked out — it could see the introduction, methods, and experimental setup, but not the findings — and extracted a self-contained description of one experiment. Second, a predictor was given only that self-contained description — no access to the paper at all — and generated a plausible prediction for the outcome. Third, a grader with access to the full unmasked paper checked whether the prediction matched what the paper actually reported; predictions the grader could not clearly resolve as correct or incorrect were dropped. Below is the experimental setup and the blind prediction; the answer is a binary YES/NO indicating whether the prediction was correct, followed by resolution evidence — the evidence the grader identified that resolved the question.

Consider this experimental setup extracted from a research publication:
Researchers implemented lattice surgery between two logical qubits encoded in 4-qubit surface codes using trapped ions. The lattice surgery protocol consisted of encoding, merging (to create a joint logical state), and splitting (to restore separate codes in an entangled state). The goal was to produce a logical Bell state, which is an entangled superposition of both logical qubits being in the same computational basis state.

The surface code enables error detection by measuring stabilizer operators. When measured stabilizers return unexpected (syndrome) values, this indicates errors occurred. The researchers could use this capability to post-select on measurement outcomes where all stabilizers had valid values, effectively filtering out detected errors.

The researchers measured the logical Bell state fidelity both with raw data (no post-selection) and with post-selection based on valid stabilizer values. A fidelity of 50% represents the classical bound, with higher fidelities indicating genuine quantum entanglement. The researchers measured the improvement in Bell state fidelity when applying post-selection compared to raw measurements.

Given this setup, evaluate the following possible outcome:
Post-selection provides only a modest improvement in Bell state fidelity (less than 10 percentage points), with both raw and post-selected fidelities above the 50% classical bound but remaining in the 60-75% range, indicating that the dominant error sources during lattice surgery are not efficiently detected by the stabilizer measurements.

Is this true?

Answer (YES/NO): NO